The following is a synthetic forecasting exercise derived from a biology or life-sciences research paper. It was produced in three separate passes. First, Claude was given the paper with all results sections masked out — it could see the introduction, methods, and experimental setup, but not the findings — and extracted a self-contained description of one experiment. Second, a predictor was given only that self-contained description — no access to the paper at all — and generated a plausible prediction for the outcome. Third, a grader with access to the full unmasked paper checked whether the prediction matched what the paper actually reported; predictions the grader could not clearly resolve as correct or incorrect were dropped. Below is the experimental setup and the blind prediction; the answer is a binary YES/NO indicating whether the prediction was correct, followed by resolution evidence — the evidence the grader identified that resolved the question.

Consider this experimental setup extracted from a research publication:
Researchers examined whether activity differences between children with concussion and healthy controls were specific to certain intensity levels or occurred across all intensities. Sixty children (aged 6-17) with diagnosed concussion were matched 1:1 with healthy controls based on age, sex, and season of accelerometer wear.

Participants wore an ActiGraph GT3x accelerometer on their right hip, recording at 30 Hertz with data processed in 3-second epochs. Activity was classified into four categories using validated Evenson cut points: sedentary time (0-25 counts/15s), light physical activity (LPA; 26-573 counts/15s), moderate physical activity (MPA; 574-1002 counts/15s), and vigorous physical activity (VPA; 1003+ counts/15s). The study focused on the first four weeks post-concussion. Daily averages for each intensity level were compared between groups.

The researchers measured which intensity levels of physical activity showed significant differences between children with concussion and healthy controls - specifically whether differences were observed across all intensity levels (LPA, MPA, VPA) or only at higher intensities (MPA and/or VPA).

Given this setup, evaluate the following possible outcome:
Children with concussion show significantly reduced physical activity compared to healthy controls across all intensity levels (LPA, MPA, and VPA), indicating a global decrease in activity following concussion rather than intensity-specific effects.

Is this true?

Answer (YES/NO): YES